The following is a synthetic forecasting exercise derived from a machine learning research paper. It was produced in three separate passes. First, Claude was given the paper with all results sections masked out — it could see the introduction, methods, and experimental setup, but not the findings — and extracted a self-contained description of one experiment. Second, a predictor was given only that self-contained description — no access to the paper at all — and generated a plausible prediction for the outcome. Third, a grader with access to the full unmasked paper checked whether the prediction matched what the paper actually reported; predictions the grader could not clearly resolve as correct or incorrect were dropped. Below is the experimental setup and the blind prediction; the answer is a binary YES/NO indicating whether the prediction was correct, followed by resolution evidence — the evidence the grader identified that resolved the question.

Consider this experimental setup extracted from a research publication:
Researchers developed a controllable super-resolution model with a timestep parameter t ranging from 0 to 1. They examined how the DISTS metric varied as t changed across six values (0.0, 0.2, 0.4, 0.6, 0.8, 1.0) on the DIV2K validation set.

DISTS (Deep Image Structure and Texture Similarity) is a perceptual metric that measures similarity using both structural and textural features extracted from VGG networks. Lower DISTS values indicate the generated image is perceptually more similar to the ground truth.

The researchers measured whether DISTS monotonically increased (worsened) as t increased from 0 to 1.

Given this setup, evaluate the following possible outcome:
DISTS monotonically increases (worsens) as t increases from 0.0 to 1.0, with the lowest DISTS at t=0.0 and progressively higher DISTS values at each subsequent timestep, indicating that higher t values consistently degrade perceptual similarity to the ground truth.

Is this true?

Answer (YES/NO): YES